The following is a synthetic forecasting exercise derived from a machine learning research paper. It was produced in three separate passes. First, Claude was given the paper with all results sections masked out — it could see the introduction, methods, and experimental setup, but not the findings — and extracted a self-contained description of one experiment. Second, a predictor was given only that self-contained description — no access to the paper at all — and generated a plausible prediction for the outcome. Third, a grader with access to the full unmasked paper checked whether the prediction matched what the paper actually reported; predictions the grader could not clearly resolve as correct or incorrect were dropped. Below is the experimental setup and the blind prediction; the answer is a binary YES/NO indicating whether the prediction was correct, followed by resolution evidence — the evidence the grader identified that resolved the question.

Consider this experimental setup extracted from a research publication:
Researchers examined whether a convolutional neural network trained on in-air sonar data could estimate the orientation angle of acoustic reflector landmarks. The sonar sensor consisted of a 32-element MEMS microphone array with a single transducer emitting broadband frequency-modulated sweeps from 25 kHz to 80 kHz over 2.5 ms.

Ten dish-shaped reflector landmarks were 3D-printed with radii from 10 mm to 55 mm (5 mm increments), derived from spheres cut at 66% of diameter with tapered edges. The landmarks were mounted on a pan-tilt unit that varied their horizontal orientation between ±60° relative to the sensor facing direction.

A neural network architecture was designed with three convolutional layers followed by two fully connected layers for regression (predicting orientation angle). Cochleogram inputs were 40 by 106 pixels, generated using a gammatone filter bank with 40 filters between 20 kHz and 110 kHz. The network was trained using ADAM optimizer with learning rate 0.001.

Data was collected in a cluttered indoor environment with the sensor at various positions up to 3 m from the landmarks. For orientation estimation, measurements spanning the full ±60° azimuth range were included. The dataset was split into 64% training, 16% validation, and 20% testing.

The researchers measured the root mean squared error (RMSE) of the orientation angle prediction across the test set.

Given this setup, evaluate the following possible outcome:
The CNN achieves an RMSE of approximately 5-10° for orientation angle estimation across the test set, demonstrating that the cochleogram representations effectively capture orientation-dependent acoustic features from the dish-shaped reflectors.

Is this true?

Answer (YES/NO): YES